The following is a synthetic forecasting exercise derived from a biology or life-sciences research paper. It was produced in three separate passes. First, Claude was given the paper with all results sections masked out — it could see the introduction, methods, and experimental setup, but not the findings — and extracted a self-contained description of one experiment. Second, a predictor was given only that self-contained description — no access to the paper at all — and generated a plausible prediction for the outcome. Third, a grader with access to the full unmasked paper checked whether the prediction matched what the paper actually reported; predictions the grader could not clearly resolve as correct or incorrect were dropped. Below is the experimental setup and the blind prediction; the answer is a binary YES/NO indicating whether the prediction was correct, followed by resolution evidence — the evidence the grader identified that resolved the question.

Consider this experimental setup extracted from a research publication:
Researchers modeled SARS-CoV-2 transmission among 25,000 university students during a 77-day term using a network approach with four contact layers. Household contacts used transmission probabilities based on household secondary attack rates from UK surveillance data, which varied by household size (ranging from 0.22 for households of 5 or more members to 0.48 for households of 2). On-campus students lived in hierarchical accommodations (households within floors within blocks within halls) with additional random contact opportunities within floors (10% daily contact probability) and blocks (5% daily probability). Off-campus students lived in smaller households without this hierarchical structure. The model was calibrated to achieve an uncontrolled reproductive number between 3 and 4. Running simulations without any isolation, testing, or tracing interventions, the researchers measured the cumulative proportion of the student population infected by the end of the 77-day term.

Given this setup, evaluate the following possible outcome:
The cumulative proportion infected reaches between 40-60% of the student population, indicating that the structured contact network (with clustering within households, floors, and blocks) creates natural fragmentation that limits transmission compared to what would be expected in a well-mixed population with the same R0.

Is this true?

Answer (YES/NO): NO